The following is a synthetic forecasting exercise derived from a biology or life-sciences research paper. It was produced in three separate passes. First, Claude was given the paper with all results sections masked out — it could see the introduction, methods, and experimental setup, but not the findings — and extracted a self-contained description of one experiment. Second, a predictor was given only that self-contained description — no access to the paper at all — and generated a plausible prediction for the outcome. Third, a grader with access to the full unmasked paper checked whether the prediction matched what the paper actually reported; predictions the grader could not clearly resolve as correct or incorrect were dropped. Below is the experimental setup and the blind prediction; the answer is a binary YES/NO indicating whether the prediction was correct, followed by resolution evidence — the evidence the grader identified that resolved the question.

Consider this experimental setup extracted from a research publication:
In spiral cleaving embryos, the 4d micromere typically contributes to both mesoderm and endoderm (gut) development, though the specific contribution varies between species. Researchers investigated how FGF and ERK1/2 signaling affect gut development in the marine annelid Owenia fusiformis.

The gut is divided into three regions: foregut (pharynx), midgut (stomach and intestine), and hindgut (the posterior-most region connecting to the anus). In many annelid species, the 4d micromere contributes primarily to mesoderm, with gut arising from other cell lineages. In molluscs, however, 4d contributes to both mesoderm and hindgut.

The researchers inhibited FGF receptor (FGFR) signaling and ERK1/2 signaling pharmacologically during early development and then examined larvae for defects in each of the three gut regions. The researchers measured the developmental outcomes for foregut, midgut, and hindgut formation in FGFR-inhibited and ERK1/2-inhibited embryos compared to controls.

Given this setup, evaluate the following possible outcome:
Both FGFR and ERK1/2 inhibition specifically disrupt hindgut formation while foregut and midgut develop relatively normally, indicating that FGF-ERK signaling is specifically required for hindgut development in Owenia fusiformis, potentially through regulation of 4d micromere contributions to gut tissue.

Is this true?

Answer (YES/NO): YES